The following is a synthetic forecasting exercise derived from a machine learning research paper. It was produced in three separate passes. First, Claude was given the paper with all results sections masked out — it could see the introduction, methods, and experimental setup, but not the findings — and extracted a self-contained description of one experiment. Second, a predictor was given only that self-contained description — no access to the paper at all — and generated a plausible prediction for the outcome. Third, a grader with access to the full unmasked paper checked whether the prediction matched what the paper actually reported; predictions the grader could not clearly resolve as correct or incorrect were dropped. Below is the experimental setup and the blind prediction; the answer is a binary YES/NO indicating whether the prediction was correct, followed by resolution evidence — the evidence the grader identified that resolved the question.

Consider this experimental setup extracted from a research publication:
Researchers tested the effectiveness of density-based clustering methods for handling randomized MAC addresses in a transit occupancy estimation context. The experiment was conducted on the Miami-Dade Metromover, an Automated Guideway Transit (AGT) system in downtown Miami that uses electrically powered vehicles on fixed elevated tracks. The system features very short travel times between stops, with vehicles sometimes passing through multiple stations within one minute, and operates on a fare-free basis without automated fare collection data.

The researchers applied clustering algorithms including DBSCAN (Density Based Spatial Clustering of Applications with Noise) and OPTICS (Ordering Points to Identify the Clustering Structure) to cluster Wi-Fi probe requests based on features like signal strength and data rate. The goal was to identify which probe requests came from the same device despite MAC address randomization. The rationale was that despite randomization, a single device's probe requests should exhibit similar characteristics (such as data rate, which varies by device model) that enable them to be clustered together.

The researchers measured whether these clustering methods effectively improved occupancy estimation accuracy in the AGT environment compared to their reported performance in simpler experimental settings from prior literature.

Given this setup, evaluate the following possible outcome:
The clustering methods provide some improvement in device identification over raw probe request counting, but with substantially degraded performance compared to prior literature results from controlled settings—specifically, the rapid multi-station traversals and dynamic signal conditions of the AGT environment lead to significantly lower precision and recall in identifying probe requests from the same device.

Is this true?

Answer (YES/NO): NO